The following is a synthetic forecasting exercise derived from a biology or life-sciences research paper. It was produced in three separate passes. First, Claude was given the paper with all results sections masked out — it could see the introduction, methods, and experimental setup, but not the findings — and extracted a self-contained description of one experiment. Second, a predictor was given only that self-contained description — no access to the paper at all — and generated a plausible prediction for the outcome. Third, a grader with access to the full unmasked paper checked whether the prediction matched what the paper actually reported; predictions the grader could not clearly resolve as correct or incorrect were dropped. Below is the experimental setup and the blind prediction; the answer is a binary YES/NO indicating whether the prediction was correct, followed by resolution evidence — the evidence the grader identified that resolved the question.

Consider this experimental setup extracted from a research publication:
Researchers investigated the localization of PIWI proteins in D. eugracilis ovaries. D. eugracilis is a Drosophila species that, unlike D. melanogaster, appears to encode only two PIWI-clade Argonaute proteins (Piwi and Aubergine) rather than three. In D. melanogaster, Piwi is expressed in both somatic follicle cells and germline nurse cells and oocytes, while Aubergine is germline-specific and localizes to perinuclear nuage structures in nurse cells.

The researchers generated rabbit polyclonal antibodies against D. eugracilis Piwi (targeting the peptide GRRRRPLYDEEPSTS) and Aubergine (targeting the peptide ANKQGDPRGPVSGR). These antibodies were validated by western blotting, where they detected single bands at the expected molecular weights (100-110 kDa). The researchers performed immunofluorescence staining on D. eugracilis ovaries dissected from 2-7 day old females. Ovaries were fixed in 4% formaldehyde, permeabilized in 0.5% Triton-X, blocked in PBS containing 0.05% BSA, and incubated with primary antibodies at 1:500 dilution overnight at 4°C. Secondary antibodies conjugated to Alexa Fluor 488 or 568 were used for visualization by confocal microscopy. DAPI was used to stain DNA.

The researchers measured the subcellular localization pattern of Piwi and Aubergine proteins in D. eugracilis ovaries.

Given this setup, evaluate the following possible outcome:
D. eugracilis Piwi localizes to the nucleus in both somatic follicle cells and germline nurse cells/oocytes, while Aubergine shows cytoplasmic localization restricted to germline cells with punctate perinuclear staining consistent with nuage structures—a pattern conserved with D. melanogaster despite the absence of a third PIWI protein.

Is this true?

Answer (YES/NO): YES